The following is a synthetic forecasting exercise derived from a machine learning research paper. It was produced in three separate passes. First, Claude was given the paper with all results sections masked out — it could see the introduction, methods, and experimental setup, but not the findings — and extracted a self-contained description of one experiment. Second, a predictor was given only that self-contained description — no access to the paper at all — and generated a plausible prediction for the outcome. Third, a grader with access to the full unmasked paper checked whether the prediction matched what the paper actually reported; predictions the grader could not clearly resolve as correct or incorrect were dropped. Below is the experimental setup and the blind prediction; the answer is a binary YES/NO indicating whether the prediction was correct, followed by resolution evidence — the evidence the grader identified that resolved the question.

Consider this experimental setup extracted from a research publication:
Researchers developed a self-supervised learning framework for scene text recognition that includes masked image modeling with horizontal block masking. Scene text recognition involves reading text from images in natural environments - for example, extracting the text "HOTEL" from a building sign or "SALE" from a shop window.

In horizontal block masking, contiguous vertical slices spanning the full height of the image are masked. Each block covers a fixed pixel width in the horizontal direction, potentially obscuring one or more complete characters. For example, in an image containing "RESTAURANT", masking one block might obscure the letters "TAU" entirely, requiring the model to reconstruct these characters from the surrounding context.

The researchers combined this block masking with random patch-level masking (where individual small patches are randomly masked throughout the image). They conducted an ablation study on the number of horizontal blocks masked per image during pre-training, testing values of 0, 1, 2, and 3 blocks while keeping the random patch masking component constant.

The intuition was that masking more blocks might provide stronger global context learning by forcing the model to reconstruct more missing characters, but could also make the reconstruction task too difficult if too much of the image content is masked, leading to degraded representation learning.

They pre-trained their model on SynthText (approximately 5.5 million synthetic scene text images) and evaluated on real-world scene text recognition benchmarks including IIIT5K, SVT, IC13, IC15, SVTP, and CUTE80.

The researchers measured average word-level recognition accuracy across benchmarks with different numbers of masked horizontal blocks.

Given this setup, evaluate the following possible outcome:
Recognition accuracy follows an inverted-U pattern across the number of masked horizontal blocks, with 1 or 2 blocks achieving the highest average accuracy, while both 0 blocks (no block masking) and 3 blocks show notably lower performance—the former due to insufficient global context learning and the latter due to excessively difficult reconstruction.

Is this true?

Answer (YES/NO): NO